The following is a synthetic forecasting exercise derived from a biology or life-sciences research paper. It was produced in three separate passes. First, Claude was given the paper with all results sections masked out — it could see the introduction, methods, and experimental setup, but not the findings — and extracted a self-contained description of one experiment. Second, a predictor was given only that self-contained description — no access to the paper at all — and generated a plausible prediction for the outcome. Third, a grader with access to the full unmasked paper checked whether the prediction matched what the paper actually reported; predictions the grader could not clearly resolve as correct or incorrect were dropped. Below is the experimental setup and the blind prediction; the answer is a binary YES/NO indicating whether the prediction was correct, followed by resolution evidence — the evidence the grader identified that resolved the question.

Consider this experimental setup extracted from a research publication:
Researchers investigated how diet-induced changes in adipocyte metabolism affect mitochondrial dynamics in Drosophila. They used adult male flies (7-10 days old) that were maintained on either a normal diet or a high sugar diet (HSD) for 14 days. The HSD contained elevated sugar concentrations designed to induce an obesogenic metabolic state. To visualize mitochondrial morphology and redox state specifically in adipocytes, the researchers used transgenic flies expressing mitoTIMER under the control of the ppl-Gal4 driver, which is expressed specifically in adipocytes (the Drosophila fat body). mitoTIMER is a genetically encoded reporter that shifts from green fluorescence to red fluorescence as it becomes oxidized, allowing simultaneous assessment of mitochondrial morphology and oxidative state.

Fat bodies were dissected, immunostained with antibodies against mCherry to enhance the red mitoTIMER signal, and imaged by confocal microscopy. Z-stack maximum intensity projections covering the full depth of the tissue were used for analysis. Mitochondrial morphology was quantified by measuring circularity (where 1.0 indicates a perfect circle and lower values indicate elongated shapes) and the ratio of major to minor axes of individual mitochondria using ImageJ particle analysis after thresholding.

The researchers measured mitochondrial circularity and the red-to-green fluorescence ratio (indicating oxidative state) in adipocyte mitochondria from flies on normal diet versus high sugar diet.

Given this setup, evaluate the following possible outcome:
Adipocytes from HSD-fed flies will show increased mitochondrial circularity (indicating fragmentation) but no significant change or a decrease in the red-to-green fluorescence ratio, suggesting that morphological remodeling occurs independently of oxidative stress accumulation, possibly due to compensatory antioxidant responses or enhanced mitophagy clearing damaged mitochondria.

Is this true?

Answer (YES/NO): NO